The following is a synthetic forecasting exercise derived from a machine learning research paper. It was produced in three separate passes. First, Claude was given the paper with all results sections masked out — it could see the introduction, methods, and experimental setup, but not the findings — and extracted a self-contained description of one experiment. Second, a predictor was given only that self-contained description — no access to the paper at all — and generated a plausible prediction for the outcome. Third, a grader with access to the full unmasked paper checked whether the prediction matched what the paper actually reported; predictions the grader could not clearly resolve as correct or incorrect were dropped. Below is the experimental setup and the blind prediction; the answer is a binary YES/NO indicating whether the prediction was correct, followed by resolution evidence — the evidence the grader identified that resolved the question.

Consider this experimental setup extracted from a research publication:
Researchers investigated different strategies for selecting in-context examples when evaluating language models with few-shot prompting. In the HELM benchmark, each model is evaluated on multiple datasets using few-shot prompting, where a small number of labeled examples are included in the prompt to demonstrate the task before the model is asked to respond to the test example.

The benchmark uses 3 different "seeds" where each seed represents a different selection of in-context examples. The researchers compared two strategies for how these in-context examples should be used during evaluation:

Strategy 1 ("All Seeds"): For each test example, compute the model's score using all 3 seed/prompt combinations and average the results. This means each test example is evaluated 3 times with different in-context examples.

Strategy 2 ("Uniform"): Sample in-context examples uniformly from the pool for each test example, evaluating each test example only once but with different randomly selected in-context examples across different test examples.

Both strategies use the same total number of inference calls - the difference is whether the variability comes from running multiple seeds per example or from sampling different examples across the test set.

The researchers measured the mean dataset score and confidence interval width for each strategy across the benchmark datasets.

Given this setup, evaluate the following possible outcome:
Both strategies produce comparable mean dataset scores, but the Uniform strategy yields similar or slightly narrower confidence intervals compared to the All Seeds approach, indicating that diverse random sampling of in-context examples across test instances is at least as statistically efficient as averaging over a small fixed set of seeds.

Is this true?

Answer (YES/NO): YES